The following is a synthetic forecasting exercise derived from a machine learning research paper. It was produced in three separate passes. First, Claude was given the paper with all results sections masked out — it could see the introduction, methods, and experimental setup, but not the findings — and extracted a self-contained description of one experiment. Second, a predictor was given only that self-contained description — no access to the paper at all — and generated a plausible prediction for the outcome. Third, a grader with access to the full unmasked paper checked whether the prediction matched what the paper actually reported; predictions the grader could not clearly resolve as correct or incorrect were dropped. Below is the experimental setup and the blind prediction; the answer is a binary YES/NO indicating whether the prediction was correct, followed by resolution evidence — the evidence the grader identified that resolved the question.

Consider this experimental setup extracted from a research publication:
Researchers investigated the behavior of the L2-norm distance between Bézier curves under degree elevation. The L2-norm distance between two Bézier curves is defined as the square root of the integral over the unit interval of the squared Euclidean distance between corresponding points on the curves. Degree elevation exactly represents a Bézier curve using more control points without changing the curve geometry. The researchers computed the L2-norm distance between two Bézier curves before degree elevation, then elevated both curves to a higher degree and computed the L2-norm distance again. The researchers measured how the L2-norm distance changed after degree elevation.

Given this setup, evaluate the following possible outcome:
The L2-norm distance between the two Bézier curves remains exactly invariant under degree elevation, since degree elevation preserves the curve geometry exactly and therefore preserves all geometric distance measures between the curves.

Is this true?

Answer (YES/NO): NO